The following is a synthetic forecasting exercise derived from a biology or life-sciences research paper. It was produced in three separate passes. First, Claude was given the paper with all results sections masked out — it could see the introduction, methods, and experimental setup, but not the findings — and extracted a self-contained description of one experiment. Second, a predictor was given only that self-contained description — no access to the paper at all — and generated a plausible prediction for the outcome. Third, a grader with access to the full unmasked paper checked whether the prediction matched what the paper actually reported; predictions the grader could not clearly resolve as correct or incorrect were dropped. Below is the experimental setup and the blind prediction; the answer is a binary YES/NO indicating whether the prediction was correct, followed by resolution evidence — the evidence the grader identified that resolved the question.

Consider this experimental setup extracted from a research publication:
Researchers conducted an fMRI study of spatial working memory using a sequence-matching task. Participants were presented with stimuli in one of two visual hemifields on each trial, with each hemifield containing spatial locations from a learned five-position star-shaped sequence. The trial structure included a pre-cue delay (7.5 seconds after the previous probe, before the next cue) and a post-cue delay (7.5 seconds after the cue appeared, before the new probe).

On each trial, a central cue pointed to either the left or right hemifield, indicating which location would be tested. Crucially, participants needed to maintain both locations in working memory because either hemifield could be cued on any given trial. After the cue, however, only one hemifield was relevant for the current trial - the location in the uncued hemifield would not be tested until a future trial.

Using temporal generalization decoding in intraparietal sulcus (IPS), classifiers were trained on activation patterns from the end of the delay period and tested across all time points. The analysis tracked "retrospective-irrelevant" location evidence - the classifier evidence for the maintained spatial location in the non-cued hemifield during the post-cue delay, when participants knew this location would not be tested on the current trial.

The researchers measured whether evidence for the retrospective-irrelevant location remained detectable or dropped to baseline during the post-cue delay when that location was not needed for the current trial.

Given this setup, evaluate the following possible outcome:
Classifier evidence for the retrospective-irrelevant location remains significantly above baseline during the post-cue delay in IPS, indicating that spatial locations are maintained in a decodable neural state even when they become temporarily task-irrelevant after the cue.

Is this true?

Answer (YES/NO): NO